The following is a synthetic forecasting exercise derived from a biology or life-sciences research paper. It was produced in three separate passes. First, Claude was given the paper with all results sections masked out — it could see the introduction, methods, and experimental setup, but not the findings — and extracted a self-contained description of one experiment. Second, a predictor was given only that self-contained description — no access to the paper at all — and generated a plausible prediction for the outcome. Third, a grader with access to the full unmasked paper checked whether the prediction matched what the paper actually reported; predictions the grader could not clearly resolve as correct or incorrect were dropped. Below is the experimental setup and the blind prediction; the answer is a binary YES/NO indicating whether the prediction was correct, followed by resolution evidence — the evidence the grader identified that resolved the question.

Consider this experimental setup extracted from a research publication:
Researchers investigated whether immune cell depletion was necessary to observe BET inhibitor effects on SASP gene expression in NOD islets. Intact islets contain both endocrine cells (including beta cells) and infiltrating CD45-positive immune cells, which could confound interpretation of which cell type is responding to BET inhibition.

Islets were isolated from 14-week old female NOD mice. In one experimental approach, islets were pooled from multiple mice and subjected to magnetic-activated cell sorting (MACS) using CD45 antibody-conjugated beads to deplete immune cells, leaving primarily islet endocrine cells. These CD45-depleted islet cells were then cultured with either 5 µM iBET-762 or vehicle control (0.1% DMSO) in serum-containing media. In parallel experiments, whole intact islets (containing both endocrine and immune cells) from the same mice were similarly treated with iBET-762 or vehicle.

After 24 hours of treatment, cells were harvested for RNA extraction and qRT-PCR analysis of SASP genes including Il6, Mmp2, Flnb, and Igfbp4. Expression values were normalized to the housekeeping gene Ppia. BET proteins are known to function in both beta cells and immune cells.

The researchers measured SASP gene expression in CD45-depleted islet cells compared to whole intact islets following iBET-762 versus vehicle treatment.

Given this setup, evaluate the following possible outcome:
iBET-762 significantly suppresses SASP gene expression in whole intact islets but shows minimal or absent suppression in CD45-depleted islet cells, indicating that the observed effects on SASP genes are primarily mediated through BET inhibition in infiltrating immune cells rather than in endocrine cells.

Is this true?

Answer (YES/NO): NO